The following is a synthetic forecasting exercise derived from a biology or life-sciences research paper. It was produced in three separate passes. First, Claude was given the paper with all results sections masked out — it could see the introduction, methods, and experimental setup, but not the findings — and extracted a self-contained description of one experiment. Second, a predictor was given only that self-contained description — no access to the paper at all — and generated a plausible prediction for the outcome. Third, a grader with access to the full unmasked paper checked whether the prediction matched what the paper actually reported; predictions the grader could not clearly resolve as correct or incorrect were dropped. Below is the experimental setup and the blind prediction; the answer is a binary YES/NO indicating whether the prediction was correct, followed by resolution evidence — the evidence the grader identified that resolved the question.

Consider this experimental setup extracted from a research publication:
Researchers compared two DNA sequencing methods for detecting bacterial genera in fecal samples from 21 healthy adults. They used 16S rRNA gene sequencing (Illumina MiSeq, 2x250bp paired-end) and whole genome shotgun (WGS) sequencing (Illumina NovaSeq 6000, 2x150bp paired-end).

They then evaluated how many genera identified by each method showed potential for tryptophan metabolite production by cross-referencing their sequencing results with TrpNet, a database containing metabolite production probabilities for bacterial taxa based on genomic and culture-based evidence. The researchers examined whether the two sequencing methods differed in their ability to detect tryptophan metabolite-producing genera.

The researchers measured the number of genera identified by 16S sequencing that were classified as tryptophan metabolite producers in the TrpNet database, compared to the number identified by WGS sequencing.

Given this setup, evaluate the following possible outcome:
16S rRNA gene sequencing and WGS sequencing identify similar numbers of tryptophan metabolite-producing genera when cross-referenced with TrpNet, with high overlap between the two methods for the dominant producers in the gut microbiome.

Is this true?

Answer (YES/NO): NO